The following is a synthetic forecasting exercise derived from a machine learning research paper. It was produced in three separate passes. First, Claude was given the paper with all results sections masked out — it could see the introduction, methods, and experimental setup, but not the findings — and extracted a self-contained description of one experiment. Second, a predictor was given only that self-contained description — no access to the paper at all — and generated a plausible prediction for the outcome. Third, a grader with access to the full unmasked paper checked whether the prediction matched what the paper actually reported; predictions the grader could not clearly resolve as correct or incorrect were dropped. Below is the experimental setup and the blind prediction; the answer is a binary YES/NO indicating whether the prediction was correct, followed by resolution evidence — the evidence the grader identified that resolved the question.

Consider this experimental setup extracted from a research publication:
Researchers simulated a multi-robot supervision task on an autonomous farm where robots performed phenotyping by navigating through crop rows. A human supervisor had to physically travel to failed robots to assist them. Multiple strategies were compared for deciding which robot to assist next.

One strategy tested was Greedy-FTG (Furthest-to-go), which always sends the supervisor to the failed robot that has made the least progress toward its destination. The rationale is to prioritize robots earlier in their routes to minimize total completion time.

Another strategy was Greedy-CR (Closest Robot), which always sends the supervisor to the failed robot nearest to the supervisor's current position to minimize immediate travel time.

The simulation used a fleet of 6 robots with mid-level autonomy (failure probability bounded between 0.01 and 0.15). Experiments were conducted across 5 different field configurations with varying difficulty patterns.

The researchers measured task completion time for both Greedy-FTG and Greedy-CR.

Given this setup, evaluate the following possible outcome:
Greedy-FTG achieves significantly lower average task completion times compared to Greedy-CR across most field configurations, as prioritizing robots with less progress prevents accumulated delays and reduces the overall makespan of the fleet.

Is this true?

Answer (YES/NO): NO